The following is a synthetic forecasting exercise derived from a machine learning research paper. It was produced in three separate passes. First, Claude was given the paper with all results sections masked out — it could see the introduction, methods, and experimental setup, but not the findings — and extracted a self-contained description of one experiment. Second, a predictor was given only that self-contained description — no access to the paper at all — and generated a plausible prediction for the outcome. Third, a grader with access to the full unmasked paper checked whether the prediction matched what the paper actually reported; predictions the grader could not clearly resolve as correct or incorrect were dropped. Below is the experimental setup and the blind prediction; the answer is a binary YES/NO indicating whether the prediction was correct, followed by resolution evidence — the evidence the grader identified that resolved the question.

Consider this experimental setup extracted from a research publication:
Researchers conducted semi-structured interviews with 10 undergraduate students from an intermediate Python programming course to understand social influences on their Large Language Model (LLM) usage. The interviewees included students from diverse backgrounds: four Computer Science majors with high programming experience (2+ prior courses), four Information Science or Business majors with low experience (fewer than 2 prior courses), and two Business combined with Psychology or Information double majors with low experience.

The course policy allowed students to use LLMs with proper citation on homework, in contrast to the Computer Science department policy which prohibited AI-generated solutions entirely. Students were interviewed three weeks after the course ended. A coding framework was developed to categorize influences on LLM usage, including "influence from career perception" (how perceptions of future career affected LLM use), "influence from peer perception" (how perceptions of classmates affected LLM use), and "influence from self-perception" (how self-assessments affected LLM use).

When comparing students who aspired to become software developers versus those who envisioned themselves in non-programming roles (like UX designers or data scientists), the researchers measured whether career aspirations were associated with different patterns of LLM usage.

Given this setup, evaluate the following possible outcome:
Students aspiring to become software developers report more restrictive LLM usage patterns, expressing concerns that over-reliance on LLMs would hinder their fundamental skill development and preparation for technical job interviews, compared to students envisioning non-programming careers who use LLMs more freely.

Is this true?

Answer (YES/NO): YES